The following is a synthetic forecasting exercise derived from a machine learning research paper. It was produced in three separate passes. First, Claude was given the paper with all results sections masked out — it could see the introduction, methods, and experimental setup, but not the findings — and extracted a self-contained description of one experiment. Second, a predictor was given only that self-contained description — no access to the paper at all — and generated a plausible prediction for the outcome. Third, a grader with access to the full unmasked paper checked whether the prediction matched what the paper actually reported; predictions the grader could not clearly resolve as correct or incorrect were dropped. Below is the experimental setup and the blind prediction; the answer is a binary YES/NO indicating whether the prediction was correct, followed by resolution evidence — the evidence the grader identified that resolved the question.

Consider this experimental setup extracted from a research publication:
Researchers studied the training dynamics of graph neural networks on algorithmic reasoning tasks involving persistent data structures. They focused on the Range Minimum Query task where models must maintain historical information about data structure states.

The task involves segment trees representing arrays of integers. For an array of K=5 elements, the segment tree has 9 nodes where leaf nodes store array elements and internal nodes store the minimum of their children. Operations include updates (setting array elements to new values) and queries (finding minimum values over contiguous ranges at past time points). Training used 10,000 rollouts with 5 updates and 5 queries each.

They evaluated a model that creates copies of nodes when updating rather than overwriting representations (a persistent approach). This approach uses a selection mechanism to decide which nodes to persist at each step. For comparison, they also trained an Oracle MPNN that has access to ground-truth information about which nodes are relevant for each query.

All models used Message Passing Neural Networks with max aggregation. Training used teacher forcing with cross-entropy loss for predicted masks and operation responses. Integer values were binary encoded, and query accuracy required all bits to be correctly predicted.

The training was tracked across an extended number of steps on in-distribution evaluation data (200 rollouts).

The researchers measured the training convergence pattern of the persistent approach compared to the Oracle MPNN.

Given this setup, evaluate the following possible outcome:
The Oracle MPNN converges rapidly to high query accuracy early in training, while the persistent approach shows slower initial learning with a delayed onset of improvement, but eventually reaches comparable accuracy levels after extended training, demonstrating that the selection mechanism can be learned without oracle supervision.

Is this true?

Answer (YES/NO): YES